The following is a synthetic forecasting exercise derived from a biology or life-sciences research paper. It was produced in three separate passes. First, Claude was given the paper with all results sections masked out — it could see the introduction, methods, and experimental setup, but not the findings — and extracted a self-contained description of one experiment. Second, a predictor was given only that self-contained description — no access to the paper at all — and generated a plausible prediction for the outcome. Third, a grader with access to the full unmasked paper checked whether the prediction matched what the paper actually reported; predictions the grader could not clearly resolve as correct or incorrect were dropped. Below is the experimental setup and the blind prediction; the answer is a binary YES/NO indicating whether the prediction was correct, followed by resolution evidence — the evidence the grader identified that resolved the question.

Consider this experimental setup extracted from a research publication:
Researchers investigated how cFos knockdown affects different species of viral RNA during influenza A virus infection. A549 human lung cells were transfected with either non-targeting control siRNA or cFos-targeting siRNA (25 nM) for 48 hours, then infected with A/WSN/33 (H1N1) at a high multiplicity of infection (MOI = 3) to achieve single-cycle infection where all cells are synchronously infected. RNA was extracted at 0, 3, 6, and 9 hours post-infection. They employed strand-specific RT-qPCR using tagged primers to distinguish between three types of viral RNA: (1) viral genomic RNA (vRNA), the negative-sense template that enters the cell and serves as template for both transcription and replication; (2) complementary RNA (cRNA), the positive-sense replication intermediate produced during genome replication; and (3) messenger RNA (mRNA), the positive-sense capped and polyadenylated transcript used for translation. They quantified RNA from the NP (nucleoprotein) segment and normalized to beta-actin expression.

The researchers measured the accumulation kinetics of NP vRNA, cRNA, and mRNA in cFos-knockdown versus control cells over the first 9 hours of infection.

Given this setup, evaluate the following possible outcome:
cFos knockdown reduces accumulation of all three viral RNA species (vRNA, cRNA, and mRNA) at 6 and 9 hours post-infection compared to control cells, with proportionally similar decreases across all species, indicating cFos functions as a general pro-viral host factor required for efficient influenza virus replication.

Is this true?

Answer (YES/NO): NO